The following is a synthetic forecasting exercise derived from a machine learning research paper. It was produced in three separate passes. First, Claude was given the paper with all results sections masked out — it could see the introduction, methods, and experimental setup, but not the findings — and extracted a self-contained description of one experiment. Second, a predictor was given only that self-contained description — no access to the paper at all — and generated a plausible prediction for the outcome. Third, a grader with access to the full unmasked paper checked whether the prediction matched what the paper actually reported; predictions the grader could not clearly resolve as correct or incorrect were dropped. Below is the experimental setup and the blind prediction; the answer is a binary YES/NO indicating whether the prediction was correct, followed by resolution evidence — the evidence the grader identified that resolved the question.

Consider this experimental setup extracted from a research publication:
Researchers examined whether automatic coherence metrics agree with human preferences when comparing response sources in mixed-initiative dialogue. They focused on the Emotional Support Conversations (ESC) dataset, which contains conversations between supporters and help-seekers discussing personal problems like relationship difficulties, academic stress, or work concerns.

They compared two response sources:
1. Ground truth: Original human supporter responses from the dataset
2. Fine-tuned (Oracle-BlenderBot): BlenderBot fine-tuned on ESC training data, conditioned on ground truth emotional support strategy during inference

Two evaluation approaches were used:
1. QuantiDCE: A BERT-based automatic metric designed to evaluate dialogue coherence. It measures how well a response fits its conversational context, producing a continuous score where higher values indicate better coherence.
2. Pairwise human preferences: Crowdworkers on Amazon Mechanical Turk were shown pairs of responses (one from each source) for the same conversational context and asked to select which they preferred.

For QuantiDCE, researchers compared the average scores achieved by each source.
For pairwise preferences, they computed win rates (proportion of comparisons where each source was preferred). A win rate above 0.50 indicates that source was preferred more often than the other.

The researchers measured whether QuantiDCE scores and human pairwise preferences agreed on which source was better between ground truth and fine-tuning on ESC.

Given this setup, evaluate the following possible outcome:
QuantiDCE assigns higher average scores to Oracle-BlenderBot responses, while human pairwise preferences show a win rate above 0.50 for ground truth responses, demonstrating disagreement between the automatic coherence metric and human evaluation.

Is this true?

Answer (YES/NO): YES